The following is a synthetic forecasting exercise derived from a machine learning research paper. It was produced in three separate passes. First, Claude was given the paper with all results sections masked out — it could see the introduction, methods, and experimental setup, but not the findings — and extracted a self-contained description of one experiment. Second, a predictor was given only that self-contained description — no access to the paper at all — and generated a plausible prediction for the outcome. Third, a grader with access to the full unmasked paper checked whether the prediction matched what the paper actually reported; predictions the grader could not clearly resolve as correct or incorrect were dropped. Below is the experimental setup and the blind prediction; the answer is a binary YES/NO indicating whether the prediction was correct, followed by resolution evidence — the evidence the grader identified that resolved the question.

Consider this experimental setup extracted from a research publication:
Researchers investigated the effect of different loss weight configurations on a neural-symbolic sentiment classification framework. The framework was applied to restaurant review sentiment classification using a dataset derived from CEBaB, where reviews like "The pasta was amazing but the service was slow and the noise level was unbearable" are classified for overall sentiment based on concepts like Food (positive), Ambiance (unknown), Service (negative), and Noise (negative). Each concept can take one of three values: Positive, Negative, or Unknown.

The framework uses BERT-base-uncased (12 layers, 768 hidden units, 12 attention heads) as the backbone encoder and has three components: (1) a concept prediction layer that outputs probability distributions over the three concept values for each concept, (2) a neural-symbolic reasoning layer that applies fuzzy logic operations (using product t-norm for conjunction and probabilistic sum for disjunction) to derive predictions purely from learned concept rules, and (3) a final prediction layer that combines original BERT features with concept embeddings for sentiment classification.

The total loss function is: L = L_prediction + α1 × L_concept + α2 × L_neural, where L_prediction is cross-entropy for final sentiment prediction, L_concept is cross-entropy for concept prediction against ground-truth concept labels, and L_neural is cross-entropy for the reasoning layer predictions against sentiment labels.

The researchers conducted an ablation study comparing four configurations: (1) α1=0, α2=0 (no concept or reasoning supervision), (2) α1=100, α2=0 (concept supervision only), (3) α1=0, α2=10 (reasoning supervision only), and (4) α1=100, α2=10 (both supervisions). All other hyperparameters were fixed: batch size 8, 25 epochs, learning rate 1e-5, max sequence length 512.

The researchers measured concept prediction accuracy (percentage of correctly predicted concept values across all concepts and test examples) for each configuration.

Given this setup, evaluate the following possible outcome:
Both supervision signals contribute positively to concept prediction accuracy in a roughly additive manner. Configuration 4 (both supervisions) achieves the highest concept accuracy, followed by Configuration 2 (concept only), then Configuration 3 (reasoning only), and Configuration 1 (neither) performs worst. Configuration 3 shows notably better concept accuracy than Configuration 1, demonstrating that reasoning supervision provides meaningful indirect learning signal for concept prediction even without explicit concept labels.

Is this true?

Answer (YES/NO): NO